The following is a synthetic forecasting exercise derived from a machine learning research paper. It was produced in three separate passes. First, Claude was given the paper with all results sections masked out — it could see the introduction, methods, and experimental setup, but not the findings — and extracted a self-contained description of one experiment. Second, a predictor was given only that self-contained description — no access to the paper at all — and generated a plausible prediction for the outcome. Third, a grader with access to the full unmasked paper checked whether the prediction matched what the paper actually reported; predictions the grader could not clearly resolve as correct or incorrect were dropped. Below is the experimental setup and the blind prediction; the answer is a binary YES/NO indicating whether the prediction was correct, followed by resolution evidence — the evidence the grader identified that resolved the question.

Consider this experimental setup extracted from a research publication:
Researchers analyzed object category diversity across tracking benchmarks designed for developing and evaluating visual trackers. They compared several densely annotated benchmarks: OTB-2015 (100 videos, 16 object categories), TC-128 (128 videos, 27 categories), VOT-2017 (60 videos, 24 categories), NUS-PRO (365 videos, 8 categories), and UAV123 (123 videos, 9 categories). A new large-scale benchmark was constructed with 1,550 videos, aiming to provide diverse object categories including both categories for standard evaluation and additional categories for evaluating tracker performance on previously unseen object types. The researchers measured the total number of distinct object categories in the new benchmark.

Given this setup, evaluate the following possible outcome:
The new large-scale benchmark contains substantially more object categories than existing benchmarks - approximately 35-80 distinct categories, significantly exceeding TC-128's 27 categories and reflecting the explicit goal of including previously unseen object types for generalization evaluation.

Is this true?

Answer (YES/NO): NO